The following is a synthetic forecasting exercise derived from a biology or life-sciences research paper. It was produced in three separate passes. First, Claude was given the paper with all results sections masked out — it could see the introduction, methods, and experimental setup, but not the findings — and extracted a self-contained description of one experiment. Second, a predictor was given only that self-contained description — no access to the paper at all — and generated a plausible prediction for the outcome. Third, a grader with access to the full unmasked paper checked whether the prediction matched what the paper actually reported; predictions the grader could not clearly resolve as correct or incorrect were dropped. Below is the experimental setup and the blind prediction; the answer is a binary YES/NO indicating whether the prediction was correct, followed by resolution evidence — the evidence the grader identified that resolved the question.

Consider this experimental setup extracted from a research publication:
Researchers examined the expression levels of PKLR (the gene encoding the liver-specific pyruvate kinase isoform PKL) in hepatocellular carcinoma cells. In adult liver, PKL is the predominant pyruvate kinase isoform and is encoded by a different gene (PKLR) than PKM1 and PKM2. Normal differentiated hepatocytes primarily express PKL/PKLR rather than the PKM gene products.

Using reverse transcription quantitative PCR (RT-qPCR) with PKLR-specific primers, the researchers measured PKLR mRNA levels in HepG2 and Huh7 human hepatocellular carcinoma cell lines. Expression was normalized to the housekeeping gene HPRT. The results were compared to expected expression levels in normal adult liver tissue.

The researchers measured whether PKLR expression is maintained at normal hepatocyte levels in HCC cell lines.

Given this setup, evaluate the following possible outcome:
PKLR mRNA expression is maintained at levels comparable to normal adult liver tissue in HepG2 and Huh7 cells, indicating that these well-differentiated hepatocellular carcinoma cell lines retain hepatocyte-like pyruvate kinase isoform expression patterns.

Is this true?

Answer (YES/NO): NO